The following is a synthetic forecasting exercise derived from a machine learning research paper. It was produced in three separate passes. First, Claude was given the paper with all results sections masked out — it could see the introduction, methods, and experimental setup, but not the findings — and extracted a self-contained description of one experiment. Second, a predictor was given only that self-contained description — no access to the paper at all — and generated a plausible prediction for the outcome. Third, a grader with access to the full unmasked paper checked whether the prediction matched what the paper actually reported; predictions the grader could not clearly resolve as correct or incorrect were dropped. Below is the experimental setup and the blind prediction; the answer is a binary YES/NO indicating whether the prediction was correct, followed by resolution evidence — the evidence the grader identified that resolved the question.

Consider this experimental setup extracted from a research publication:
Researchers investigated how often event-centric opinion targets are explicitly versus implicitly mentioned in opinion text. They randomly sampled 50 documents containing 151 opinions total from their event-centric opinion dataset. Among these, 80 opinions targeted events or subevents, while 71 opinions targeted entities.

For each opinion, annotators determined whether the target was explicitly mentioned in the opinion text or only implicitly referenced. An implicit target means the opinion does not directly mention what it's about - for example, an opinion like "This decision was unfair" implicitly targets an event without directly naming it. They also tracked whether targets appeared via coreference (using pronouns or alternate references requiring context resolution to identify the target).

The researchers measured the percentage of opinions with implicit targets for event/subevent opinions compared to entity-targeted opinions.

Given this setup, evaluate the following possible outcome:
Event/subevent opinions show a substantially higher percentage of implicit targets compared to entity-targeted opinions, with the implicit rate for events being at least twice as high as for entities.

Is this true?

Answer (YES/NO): YES